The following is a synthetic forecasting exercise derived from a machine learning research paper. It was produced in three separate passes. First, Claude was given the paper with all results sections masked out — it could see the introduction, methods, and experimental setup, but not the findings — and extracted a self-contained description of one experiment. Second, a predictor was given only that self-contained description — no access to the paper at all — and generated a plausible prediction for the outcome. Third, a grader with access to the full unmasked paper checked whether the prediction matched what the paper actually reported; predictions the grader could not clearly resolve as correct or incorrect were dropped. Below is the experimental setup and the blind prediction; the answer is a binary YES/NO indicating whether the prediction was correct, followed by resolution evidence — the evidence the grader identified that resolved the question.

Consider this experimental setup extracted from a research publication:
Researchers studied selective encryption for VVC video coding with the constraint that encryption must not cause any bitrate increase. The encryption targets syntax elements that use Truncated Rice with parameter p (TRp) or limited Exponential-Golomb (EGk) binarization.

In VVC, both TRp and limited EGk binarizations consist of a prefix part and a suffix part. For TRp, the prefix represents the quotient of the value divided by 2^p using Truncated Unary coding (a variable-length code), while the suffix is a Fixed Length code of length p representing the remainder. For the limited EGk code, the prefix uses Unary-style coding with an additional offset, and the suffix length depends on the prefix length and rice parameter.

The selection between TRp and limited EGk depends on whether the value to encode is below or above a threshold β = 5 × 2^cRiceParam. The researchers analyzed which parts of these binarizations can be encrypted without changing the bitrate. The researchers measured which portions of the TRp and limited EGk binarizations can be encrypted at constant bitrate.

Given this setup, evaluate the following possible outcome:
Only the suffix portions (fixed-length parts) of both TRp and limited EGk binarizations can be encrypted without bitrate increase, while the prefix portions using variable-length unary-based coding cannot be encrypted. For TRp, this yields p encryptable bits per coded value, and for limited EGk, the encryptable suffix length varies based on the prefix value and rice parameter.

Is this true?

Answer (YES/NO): NO